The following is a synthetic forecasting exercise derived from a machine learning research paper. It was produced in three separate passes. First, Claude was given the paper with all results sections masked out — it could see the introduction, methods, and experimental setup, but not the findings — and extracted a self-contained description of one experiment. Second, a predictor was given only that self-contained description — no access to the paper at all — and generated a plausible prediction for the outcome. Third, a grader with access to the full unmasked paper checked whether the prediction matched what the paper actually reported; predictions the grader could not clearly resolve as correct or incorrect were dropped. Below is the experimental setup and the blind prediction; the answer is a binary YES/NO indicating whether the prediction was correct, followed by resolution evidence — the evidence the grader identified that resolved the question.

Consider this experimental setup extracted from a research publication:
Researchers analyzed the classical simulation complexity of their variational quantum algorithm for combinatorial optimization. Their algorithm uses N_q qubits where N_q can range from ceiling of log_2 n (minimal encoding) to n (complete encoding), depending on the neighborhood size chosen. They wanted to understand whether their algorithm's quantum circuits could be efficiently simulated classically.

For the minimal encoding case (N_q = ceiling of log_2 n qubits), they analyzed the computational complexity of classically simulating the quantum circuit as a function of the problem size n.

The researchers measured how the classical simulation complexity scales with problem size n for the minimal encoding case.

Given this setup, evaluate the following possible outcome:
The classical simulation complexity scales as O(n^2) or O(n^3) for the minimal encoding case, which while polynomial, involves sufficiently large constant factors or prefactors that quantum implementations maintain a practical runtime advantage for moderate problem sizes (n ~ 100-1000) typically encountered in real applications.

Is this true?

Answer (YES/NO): NO